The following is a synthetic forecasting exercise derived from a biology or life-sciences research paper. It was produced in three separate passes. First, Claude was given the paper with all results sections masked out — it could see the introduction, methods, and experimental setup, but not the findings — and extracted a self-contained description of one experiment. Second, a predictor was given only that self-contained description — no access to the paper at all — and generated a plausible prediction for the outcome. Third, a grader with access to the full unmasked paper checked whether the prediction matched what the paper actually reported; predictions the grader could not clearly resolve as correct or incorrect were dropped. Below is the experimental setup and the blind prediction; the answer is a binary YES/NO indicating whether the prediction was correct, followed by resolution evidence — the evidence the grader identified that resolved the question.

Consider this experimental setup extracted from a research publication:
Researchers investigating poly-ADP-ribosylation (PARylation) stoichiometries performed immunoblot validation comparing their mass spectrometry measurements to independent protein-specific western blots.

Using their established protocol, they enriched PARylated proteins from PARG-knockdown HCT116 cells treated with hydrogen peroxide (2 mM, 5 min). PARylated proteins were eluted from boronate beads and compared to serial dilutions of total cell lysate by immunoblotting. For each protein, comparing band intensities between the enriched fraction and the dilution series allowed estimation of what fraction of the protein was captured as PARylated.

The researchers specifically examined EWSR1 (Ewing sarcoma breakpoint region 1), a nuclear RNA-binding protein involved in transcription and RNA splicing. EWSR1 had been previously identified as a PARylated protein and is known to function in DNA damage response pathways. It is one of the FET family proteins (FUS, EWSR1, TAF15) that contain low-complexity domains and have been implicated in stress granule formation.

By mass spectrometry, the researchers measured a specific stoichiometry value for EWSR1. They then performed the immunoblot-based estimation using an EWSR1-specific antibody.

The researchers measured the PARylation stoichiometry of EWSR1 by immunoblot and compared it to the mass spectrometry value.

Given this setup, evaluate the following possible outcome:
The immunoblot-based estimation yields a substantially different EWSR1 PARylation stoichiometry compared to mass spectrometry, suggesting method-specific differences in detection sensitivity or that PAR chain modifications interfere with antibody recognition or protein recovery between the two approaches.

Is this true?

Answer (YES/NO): NO